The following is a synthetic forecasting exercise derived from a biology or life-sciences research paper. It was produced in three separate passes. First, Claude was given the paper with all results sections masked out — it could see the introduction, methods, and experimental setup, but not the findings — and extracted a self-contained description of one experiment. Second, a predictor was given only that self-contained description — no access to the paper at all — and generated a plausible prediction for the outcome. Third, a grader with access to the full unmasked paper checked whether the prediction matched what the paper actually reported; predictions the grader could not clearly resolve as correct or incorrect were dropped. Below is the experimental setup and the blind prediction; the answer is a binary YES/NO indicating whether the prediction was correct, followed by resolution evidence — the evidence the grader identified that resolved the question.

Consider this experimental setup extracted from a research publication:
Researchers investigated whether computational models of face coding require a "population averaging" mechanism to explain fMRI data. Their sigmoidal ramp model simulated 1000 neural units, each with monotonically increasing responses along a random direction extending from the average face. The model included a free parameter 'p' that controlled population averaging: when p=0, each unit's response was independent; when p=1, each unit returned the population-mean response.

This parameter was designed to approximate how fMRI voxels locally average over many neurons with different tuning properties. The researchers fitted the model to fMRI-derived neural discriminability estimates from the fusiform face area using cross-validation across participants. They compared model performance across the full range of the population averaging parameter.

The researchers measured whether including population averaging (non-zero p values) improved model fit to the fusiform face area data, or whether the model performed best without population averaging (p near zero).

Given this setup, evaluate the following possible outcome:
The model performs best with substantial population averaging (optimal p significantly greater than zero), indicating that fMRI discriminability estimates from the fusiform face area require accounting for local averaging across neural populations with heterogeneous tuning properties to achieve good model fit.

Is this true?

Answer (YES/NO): YES